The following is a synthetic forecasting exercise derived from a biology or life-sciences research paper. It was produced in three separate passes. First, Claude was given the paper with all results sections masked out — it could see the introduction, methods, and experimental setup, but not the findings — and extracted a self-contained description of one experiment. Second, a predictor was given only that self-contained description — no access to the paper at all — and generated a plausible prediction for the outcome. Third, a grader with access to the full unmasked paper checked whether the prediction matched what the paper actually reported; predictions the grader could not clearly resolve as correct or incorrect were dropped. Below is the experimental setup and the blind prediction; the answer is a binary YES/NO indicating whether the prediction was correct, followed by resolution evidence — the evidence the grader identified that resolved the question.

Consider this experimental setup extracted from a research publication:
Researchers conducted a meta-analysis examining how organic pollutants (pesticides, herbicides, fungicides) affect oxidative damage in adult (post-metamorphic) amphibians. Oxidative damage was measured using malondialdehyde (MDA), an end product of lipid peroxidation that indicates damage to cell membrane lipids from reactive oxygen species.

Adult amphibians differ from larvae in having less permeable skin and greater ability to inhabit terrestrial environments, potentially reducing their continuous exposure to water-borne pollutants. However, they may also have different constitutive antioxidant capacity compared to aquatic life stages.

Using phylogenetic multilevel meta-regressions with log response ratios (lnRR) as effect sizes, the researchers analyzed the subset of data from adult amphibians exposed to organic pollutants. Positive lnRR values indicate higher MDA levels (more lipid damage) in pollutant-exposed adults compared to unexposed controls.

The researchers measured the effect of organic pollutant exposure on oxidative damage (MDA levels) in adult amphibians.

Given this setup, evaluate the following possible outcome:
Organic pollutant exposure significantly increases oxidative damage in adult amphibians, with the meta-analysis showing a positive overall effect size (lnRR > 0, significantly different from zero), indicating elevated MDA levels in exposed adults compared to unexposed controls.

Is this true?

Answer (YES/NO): YES